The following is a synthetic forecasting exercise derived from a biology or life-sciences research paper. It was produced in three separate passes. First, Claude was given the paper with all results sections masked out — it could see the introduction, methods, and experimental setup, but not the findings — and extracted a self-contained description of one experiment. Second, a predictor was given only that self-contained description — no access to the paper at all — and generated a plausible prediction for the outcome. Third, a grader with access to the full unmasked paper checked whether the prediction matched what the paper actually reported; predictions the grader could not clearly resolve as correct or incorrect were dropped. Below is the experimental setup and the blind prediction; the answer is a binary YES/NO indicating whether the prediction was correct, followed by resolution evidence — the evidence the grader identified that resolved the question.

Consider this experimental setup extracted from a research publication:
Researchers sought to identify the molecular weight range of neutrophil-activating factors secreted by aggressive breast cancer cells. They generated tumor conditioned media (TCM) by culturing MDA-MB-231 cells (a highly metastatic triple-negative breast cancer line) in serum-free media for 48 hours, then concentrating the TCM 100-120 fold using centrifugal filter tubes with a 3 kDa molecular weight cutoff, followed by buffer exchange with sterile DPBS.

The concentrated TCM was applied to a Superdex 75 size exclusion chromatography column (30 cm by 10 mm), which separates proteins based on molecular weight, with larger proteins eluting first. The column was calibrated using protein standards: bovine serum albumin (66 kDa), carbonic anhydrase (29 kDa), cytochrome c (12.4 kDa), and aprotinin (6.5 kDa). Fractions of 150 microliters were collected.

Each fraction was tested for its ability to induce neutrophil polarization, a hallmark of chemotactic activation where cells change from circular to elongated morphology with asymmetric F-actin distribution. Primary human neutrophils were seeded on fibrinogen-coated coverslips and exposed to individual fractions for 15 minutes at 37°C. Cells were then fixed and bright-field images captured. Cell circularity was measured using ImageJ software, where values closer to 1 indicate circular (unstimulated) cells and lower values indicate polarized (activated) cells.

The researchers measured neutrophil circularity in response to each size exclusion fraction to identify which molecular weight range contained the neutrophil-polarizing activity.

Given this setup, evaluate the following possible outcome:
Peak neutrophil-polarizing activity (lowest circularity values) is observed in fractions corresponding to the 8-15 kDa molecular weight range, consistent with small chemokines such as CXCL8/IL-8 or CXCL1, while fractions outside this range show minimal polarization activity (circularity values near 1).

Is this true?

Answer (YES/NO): YES